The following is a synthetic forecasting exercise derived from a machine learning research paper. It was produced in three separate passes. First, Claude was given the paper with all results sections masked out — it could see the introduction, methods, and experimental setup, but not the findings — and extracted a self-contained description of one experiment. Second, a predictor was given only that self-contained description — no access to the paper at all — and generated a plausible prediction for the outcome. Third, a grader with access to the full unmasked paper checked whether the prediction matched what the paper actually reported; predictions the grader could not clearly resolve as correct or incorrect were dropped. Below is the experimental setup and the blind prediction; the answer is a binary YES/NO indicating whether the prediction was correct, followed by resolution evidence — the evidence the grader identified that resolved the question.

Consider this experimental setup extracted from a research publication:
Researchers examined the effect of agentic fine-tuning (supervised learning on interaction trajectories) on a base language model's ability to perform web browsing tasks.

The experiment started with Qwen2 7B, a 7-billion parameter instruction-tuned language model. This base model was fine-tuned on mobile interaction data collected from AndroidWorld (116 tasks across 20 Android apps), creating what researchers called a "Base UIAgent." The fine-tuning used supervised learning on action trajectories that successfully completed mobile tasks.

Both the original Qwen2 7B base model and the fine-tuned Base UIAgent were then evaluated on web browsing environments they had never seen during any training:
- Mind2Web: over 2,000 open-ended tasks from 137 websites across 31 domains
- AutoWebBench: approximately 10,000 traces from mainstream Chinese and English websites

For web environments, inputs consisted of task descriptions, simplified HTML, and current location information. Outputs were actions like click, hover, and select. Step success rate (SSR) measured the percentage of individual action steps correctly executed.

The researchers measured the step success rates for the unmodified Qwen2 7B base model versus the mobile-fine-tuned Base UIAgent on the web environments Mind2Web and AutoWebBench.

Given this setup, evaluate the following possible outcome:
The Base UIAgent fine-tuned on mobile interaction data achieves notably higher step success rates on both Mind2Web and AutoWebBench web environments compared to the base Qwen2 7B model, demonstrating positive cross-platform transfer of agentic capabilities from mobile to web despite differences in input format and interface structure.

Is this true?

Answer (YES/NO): YES